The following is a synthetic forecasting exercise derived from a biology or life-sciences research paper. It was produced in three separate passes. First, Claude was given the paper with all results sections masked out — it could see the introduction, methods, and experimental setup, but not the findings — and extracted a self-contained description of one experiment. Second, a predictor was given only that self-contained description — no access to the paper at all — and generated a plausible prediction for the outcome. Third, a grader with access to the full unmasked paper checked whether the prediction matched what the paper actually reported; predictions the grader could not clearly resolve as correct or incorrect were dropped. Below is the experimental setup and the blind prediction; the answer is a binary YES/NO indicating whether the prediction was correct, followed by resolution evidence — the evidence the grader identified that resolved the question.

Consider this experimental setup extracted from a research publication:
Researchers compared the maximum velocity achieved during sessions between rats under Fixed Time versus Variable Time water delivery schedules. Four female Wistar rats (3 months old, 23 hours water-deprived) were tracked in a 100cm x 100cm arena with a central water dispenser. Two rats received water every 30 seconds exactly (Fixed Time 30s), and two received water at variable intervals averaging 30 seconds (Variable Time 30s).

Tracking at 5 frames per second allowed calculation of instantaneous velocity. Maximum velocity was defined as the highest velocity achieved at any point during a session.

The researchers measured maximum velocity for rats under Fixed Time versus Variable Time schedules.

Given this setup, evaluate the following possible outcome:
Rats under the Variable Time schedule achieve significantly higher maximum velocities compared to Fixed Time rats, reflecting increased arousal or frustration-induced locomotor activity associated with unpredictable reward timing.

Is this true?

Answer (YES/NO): NO